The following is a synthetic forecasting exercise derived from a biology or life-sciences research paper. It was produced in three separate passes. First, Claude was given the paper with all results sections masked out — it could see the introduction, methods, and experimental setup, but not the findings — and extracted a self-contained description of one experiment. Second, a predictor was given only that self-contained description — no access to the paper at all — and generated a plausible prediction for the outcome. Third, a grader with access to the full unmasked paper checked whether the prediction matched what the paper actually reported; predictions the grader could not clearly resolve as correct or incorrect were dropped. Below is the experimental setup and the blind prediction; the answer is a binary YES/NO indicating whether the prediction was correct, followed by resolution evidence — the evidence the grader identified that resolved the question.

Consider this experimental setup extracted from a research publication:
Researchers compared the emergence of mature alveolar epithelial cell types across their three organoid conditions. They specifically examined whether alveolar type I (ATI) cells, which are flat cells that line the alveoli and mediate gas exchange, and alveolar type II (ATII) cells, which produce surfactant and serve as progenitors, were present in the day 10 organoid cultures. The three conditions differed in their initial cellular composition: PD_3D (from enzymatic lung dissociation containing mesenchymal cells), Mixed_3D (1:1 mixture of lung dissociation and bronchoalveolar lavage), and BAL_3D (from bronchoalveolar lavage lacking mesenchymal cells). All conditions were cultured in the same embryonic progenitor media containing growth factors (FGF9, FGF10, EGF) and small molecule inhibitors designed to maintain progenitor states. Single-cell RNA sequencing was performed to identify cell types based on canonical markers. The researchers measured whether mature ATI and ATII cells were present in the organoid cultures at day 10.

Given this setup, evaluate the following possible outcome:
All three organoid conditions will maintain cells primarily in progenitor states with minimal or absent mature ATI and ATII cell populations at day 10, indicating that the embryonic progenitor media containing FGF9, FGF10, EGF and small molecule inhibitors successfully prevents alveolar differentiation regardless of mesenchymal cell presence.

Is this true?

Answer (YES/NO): NO